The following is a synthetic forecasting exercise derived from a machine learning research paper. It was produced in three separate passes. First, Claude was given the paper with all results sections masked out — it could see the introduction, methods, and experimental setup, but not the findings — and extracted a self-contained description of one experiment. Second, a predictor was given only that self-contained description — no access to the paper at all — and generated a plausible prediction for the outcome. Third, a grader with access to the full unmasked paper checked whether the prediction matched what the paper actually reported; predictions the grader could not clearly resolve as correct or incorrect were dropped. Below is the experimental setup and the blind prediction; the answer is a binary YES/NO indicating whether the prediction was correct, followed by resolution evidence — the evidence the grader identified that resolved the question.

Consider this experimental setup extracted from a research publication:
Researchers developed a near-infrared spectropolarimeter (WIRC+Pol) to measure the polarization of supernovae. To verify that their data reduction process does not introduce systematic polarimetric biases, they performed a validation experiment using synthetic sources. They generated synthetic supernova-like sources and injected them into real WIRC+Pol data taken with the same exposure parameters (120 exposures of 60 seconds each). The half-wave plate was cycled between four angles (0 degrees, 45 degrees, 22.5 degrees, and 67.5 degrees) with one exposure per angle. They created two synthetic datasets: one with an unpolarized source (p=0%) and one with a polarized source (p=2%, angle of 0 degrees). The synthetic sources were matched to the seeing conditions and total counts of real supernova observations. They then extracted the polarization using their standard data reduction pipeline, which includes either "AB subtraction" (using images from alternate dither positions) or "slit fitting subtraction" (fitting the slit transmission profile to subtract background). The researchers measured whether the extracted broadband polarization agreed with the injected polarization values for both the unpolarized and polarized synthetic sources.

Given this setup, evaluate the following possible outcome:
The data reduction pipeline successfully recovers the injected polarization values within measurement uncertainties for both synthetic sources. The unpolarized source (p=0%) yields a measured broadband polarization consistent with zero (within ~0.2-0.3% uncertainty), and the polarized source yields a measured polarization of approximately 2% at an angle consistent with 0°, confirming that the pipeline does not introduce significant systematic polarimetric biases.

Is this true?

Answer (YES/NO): YES